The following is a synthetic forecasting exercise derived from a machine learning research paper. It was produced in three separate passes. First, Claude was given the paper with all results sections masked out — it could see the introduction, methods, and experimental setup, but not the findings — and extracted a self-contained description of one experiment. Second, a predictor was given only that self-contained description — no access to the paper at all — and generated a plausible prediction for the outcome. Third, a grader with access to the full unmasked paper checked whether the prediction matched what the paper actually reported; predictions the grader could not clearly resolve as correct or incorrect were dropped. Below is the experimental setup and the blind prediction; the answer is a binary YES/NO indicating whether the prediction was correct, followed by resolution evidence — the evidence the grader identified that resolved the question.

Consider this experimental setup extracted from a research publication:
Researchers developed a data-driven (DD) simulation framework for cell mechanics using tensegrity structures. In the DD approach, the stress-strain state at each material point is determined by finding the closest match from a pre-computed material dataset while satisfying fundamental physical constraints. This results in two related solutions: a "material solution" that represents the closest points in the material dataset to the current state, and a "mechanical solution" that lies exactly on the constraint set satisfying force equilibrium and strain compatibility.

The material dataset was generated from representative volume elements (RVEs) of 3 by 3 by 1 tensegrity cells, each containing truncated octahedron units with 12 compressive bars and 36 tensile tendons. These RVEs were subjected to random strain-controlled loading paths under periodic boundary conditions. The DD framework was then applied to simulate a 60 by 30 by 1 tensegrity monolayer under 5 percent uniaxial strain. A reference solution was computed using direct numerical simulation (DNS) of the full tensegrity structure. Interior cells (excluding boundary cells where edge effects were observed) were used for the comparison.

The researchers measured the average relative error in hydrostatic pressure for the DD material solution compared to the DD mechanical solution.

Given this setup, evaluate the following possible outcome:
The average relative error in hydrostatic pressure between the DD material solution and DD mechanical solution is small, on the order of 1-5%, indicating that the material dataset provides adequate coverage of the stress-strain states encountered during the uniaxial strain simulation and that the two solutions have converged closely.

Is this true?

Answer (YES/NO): NO